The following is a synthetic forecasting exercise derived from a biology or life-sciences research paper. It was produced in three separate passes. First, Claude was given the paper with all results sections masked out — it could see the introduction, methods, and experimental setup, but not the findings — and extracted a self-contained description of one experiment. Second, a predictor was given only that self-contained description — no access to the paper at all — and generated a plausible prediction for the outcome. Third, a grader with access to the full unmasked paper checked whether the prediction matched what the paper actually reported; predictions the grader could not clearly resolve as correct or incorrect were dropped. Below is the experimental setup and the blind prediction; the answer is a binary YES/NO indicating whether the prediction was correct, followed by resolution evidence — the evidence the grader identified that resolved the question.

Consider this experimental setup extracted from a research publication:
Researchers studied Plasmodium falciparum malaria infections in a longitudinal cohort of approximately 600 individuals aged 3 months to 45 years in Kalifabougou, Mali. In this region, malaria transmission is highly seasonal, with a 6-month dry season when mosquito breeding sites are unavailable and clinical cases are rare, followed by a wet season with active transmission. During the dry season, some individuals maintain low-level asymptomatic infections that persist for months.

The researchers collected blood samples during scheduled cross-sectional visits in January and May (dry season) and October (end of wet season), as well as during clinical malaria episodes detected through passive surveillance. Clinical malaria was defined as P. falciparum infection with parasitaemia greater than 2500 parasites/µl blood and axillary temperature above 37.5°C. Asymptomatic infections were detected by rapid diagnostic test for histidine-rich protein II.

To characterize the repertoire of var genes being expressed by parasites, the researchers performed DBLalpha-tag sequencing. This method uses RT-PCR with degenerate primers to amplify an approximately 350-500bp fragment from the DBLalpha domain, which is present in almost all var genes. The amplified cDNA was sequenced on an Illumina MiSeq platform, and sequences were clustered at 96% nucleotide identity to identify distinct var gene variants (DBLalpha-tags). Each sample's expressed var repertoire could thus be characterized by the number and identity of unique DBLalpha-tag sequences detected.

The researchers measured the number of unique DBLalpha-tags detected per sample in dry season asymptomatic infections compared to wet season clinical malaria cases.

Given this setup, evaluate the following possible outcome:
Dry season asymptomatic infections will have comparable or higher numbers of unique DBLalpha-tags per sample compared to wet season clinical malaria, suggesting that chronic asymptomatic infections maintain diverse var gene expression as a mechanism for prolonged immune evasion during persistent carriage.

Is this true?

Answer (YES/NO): NO